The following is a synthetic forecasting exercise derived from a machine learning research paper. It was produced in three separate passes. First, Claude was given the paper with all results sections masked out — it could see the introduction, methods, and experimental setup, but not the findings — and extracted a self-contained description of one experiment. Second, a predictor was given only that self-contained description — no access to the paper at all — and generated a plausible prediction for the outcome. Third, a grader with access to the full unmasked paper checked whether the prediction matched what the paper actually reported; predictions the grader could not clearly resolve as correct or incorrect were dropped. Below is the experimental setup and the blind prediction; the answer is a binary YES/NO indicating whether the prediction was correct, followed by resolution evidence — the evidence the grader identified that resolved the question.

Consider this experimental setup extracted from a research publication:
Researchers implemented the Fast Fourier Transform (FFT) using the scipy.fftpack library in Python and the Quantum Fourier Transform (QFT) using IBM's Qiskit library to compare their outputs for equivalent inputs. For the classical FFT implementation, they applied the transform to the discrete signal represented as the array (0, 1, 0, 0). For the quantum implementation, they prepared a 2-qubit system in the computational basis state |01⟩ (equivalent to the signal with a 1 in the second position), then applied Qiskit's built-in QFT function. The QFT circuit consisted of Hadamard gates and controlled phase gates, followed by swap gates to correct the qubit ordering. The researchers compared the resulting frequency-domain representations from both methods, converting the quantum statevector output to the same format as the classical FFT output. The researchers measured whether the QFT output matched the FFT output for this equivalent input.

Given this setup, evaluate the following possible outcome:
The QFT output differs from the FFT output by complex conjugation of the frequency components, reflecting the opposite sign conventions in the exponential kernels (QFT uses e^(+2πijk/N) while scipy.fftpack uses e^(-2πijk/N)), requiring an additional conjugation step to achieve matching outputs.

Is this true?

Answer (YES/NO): NO